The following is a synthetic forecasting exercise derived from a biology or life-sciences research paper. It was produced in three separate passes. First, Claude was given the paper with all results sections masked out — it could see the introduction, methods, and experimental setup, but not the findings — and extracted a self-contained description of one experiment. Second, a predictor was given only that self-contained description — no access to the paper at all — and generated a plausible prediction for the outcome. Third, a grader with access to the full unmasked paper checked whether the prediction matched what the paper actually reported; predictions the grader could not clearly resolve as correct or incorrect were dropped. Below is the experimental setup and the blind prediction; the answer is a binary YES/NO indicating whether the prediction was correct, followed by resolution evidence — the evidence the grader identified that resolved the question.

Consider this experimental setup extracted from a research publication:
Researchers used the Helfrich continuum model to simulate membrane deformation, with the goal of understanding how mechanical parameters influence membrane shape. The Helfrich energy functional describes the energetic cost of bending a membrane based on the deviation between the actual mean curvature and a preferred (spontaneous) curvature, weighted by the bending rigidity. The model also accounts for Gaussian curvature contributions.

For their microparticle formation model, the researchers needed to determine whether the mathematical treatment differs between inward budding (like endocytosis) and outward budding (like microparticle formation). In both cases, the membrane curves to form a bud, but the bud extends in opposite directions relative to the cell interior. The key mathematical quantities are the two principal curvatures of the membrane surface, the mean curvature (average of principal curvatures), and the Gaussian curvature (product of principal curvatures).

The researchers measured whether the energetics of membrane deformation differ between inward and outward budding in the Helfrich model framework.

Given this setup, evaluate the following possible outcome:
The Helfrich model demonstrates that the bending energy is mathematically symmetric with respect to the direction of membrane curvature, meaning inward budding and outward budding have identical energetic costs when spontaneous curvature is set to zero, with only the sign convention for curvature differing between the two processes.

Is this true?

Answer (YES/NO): NO